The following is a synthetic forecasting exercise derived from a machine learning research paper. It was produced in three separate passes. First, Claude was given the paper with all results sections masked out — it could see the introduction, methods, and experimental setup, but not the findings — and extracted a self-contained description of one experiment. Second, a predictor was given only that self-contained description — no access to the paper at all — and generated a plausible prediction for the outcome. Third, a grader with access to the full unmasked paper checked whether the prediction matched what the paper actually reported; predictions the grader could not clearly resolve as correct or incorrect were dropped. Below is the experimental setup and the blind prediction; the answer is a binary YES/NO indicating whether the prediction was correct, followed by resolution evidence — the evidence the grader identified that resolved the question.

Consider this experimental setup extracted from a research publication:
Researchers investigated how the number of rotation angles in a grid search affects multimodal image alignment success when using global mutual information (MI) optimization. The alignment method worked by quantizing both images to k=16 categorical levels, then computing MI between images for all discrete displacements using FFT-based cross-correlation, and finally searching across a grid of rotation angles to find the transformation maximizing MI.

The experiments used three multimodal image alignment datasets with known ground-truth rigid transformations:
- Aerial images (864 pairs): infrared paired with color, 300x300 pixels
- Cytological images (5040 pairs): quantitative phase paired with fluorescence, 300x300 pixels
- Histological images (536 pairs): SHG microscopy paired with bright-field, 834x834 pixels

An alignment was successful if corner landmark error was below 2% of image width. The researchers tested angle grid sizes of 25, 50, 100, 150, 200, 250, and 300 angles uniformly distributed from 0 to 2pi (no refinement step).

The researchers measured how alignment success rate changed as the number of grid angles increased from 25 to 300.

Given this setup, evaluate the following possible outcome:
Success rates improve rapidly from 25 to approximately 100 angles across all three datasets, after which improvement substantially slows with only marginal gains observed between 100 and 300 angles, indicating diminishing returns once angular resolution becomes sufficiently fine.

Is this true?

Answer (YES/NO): NO